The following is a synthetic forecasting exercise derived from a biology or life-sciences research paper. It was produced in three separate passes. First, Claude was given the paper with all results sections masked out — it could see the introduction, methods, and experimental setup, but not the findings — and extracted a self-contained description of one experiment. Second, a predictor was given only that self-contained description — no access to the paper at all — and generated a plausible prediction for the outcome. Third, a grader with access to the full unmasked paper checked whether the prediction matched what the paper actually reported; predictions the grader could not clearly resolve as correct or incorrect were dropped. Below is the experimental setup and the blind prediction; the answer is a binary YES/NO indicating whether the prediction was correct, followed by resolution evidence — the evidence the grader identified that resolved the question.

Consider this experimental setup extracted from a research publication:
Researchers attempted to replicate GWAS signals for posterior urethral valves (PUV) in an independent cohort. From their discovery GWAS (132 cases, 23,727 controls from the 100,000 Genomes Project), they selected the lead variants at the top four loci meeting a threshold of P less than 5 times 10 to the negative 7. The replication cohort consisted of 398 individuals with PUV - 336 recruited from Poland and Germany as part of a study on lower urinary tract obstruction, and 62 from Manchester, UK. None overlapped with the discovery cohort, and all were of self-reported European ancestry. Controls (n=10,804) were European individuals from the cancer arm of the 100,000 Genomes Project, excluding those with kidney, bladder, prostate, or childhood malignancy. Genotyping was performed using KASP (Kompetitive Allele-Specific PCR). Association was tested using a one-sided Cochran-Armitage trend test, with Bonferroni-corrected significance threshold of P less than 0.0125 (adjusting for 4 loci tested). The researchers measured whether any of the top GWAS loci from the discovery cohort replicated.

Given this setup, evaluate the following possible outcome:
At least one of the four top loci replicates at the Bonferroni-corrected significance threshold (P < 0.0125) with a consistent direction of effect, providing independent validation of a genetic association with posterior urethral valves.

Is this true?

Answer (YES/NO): YES